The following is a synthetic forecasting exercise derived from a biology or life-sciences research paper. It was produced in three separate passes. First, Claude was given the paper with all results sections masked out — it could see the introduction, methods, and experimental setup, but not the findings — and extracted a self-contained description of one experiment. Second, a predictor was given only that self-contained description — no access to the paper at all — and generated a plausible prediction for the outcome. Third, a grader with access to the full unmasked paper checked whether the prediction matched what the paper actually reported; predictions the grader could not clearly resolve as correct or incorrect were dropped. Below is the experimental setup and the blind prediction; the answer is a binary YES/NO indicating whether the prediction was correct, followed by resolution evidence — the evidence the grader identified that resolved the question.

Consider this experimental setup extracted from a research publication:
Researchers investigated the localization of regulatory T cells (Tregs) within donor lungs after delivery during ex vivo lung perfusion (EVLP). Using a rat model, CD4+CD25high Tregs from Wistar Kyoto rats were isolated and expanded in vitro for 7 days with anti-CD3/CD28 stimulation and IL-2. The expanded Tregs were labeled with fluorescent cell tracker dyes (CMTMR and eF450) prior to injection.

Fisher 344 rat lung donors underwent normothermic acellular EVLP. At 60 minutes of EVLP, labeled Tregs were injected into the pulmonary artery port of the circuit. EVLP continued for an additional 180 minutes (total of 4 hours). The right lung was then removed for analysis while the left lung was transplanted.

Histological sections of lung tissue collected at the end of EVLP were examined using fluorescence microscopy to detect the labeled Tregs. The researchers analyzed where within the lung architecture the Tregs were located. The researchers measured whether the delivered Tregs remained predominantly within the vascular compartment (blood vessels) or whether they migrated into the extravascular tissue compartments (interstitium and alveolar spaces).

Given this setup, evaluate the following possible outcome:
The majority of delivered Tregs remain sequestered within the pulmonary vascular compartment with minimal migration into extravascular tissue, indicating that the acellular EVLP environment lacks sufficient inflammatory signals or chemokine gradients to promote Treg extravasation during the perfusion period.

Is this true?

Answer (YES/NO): NO